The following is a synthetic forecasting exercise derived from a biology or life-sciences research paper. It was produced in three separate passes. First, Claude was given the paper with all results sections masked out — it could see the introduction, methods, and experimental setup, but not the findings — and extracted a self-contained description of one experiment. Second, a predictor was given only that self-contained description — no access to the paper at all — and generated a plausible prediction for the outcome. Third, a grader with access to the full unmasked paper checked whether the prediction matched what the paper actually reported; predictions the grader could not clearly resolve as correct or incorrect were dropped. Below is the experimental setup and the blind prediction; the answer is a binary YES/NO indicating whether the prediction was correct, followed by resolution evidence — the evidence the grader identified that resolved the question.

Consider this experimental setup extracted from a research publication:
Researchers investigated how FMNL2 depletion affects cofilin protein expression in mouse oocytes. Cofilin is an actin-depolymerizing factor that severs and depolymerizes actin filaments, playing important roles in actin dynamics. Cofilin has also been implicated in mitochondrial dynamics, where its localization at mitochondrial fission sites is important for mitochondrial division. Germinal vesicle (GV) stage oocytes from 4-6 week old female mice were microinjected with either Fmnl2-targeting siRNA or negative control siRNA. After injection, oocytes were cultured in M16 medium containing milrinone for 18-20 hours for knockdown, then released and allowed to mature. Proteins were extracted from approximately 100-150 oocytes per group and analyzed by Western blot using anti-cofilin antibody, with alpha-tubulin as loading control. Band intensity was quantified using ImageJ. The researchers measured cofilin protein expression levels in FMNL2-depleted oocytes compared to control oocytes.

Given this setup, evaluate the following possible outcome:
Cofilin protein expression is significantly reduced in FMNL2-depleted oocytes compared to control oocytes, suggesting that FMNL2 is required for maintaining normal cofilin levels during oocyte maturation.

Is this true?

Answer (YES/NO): YES